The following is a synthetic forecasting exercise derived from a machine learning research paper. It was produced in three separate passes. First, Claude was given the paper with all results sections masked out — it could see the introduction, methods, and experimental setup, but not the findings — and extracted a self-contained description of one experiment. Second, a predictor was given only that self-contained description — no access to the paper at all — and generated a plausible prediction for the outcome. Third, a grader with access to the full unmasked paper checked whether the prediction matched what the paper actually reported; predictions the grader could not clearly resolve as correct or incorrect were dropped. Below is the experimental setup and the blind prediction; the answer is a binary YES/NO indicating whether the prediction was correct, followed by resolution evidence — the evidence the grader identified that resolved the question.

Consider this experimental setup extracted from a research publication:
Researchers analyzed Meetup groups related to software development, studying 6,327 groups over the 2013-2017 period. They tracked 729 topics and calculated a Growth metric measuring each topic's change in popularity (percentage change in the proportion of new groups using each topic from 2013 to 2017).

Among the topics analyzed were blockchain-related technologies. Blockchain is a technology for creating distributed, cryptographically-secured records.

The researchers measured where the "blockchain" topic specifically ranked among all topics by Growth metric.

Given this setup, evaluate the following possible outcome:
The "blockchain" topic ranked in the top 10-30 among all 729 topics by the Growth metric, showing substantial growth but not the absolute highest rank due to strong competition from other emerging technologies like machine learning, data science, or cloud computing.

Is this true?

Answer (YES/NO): NO